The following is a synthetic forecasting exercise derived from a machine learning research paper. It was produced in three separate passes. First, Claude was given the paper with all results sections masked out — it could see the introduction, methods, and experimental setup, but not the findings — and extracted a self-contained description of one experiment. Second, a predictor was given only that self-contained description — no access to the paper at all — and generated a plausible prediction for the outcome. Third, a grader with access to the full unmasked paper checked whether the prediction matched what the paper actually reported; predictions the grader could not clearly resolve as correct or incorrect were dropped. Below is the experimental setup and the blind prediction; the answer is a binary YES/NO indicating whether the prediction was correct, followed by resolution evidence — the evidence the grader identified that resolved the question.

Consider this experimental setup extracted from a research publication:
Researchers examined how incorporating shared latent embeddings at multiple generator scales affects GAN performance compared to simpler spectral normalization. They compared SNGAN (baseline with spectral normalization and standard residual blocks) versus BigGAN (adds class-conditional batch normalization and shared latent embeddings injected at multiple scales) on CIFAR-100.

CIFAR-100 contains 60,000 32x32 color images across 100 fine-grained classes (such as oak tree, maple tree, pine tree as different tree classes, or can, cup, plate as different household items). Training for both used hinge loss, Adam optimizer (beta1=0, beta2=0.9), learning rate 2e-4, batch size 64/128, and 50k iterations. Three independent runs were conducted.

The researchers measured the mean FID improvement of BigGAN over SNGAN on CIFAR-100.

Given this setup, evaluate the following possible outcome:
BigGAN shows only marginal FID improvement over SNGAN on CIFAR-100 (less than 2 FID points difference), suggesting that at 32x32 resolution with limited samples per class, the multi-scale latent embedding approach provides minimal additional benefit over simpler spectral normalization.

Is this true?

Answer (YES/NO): YES